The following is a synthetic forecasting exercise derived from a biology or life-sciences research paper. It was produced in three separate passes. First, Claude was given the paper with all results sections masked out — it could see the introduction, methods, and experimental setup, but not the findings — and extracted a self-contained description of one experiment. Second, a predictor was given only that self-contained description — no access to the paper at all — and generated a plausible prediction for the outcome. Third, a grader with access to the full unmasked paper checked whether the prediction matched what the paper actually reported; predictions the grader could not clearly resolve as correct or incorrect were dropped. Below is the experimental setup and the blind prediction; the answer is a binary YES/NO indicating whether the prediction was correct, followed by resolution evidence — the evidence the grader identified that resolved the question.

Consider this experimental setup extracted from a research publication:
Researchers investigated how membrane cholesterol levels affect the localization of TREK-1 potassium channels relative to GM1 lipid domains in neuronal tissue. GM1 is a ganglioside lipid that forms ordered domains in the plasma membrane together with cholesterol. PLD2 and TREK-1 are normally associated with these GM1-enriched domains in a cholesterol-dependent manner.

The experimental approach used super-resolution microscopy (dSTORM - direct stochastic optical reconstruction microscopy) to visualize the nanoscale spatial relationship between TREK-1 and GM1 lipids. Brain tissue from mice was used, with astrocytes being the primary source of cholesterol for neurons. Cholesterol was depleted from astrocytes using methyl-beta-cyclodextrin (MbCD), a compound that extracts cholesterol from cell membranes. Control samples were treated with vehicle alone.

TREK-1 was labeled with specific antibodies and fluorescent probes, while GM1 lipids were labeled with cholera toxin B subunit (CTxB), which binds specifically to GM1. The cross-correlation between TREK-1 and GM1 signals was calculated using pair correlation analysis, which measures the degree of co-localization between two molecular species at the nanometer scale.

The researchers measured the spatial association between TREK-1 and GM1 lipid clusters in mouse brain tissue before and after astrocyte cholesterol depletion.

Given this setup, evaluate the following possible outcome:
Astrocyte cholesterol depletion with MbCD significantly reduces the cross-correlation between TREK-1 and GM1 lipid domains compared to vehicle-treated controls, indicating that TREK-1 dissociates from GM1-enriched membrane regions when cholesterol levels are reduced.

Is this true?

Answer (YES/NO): YES